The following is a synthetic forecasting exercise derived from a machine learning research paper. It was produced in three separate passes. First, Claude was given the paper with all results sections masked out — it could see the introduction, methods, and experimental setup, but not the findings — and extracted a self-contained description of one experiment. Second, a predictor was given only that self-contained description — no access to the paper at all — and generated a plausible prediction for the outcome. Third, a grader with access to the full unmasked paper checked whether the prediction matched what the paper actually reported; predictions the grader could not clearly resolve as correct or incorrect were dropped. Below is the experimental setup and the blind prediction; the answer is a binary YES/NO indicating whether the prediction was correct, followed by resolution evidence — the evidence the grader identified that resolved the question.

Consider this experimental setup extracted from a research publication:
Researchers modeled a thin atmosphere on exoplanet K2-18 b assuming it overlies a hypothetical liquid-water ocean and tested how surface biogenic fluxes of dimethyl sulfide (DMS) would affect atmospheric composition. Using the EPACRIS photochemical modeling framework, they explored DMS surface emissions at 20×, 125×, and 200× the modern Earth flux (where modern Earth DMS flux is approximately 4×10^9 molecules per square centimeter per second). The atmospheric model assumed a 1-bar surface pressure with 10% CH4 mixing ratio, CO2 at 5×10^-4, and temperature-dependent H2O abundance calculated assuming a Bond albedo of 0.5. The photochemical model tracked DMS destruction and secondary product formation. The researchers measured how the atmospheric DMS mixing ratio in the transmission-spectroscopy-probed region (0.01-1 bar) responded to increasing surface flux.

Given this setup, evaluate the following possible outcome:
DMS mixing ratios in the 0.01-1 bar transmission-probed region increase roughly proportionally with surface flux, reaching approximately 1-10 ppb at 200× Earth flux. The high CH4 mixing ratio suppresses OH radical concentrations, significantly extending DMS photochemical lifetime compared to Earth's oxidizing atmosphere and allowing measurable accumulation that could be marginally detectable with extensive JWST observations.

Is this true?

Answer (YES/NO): NO